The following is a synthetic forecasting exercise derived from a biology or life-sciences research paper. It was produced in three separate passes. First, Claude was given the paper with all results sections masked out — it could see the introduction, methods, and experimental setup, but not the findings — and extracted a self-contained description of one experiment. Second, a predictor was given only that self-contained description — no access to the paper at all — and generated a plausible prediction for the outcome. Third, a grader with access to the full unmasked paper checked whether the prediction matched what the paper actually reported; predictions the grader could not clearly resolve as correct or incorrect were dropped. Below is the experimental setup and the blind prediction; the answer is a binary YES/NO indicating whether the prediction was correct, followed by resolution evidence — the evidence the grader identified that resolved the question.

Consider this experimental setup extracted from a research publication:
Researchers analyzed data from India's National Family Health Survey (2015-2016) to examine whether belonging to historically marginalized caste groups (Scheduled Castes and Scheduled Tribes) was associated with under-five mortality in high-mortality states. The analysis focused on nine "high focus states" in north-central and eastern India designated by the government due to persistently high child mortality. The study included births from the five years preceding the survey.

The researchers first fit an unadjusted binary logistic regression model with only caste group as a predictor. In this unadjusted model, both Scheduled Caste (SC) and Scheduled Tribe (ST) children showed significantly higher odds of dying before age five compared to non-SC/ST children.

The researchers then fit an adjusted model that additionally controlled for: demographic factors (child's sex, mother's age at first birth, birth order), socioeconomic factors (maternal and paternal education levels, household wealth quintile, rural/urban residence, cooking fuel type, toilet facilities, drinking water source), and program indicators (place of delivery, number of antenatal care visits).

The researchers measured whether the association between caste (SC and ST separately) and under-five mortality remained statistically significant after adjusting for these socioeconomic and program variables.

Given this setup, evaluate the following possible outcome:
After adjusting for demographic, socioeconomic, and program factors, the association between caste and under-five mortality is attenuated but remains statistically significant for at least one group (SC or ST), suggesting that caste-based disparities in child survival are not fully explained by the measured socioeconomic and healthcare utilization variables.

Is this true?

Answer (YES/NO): YES